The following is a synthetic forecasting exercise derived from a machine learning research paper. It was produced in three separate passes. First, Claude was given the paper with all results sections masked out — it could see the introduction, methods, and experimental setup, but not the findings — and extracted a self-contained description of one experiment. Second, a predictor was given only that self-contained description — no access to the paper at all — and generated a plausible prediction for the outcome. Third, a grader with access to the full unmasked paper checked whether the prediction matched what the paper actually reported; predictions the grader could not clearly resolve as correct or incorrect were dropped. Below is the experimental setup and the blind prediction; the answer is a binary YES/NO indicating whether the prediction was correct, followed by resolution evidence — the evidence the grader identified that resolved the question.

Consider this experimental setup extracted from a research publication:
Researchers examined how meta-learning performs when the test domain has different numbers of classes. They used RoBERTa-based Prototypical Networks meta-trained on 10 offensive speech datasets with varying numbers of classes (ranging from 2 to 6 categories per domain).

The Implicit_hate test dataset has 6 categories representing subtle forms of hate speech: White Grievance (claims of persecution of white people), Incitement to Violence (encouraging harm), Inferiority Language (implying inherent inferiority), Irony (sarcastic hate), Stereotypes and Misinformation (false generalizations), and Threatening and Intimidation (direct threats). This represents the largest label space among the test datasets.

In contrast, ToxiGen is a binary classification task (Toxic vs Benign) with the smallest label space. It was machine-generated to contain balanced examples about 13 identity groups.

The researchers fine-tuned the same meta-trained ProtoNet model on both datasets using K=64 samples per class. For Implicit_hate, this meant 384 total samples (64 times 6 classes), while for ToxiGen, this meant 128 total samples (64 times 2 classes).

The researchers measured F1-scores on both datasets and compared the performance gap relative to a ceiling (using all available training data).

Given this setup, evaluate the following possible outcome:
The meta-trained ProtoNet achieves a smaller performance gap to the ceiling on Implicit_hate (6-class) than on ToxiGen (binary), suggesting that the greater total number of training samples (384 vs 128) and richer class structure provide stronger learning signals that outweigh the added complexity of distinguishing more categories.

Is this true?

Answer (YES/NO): NO